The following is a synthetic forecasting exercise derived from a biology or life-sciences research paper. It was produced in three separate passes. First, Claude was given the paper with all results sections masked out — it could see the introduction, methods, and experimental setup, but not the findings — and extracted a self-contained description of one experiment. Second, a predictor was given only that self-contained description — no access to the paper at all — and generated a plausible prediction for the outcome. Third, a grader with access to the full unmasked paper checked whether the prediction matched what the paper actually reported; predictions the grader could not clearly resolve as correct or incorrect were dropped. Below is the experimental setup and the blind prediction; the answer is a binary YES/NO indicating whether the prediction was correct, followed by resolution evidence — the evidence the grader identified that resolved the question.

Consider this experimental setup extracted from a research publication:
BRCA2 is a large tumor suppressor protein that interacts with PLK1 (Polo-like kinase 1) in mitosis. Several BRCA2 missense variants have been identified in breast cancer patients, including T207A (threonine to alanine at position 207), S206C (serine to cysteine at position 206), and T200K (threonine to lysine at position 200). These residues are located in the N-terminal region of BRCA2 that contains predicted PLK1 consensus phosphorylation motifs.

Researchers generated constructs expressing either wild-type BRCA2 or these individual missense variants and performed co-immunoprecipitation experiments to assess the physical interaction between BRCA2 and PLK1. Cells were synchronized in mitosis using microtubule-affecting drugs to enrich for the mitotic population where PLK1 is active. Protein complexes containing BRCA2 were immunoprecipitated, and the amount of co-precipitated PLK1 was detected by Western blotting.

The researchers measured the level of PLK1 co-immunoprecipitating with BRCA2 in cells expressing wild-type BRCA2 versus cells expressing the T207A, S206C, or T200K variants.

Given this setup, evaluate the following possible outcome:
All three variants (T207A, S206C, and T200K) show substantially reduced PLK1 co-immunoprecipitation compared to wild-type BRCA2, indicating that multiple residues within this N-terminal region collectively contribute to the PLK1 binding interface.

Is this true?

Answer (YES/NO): YES